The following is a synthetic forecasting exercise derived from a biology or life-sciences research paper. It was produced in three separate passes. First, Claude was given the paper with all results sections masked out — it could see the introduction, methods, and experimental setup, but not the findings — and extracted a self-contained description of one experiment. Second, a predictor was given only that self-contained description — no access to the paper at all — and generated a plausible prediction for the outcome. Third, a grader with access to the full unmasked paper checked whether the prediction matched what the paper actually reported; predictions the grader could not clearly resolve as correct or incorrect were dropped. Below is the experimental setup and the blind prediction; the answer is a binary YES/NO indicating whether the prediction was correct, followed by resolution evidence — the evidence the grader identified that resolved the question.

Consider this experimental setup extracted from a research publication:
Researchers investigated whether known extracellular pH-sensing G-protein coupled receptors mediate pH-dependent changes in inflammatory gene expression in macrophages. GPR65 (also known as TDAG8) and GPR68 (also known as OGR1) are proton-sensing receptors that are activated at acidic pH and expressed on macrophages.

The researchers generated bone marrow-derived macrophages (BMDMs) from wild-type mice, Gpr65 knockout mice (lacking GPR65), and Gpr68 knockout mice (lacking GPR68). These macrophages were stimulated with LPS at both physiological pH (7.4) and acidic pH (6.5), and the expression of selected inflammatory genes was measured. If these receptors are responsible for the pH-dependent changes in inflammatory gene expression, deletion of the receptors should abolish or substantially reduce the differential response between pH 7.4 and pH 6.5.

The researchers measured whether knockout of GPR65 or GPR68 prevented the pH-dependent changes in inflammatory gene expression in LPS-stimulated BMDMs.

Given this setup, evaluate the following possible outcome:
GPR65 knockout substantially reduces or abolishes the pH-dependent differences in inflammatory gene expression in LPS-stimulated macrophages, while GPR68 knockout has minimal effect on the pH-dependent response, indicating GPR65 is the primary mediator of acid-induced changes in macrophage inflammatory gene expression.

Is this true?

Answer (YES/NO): NO